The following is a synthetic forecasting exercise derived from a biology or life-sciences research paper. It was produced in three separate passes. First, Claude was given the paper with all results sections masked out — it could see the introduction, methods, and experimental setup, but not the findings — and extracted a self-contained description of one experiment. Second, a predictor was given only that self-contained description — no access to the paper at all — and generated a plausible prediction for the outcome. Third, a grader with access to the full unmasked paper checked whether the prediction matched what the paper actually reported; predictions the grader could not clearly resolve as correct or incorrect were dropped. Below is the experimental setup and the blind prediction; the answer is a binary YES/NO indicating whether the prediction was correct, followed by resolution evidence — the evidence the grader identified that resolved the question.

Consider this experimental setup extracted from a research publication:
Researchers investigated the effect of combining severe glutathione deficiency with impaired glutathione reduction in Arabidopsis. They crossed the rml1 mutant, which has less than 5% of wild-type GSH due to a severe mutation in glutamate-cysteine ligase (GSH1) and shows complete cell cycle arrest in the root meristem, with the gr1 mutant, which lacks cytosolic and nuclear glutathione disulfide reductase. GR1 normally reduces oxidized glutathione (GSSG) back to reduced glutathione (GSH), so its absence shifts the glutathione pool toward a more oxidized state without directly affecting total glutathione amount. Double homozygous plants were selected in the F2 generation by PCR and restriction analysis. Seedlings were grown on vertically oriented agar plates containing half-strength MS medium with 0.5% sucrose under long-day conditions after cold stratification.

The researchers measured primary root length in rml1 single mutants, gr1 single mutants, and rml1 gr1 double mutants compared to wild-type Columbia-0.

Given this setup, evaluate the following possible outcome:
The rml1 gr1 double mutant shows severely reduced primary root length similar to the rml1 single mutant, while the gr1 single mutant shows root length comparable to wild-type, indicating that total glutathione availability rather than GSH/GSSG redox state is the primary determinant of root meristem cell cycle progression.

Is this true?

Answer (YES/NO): YES